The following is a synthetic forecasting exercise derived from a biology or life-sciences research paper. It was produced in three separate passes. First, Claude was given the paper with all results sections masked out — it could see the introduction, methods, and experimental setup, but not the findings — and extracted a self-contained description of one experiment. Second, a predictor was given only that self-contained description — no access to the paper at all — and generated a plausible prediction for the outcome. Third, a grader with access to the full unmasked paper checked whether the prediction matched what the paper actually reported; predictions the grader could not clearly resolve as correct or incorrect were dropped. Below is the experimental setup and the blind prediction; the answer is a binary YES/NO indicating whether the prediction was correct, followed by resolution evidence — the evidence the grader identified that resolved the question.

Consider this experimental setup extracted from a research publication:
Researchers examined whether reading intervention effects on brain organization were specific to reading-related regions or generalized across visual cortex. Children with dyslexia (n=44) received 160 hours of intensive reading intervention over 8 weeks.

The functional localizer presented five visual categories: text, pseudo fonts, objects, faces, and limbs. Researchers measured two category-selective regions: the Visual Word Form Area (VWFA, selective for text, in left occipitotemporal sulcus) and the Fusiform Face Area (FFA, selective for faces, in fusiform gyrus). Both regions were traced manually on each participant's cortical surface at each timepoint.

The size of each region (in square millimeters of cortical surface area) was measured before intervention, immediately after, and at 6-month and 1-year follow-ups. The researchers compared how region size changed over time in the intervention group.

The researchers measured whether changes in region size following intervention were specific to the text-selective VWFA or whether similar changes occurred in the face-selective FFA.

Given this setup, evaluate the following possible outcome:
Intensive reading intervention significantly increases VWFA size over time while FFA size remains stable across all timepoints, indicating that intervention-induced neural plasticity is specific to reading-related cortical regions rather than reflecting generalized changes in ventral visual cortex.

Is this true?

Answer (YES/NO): YES